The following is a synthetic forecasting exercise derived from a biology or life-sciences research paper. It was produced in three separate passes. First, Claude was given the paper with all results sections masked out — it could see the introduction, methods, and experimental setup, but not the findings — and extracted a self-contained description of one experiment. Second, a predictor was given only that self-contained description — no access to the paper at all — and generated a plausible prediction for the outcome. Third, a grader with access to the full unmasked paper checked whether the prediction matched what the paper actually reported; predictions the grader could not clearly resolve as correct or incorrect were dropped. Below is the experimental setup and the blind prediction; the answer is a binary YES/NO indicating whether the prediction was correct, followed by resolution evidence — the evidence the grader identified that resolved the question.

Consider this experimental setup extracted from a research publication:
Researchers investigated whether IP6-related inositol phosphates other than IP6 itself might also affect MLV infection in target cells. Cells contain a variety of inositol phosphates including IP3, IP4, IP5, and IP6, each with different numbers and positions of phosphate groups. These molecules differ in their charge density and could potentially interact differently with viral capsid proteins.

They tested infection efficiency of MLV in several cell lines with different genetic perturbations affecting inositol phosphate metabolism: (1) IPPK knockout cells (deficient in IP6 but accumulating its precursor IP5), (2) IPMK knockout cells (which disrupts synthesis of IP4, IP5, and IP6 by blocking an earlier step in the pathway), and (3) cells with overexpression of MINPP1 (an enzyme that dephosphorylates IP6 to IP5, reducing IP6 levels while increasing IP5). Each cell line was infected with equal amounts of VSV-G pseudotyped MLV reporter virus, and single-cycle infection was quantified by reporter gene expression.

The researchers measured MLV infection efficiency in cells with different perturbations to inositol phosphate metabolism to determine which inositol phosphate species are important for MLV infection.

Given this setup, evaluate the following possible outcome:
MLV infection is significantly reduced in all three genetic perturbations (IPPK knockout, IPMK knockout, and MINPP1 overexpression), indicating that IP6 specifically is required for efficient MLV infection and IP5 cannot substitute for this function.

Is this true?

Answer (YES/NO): NO